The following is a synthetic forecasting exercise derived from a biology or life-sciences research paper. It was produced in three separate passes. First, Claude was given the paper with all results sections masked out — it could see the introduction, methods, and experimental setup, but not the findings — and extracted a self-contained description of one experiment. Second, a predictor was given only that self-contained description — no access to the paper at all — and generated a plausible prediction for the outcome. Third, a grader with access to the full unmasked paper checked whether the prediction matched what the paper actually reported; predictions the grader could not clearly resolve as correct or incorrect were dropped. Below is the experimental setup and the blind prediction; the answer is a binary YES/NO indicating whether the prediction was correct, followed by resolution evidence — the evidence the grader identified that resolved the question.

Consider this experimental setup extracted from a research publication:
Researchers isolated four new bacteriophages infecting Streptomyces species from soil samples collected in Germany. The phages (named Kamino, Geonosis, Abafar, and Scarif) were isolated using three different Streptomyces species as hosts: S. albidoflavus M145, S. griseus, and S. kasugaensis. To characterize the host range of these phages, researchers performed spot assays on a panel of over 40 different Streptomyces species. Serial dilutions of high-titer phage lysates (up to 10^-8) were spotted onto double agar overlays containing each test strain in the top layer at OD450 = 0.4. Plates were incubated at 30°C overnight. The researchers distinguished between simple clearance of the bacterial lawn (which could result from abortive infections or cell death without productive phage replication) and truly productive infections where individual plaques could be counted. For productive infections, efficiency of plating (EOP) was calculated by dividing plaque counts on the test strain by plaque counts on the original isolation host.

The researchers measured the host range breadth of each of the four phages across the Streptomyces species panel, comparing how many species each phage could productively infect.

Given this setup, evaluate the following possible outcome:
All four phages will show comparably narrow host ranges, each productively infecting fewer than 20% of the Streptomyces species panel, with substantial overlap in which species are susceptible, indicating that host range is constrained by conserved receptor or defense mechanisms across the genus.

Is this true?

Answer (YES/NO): NO